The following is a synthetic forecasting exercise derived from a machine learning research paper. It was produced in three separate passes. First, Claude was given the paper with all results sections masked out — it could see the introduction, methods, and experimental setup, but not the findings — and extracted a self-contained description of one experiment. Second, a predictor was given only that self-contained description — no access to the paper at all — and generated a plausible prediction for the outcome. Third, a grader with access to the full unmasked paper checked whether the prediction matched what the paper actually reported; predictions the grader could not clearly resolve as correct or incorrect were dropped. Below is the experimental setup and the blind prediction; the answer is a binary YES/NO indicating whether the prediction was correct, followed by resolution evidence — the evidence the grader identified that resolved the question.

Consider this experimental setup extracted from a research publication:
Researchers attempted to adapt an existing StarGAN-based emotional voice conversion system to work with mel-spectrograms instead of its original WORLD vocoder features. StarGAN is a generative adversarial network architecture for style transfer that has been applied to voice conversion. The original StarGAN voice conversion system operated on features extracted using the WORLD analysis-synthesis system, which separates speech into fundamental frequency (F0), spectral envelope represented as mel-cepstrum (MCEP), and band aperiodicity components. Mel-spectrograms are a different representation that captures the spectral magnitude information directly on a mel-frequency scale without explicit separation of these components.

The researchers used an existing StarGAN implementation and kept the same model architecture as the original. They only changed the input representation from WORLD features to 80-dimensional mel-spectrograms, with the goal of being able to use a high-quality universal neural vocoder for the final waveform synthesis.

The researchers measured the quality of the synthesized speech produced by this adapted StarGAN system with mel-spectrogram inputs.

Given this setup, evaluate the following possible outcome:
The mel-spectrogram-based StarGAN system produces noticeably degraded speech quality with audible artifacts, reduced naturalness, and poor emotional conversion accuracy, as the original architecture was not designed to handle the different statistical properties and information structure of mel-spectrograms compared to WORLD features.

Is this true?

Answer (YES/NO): YES